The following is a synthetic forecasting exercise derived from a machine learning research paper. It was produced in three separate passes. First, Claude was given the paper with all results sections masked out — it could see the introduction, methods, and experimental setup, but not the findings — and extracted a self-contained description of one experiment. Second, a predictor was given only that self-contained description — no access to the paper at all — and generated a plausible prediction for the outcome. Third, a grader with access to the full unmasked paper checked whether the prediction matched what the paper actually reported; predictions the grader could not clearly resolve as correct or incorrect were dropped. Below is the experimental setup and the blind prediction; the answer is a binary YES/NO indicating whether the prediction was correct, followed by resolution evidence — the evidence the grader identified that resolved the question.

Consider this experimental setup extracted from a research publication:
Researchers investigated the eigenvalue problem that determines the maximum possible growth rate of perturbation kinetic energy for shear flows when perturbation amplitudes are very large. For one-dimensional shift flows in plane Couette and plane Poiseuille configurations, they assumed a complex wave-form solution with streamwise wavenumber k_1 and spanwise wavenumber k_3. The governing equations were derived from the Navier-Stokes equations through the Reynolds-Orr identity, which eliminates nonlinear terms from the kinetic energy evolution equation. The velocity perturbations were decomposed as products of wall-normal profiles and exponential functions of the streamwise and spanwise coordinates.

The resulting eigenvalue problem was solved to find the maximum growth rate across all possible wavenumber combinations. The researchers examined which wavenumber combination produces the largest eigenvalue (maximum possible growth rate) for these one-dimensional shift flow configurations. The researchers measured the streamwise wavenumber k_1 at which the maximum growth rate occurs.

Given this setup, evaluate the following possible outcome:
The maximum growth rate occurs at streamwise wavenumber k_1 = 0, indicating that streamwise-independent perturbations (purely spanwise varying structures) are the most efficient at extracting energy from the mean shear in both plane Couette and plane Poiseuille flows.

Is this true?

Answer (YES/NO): YES